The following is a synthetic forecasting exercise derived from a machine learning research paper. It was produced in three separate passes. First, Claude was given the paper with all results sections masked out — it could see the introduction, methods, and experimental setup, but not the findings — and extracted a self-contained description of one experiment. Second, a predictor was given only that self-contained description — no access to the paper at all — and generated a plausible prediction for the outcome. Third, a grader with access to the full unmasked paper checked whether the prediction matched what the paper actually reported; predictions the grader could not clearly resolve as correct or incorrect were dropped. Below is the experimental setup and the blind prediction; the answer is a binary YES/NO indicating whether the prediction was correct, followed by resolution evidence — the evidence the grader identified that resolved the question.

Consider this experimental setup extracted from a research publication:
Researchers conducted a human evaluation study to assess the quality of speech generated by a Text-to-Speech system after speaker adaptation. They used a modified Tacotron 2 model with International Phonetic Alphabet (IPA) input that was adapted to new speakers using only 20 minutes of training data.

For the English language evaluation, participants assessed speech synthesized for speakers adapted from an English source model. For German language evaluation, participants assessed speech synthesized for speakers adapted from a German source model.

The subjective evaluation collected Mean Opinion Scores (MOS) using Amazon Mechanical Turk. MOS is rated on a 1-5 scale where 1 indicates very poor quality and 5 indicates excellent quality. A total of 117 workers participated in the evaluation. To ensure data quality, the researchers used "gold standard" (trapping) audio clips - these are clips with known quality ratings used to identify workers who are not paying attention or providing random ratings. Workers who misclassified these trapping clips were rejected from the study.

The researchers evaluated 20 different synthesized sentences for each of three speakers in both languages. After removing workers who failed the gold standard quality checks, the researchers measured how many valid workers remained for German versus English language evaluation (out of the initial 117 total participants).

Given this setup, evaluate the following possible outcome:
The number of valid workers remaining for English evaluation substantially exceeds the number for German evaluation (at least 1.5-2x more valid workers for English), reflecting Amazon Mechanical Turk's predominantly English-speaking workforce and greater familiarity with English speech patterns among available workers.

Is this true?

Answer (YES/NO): YES